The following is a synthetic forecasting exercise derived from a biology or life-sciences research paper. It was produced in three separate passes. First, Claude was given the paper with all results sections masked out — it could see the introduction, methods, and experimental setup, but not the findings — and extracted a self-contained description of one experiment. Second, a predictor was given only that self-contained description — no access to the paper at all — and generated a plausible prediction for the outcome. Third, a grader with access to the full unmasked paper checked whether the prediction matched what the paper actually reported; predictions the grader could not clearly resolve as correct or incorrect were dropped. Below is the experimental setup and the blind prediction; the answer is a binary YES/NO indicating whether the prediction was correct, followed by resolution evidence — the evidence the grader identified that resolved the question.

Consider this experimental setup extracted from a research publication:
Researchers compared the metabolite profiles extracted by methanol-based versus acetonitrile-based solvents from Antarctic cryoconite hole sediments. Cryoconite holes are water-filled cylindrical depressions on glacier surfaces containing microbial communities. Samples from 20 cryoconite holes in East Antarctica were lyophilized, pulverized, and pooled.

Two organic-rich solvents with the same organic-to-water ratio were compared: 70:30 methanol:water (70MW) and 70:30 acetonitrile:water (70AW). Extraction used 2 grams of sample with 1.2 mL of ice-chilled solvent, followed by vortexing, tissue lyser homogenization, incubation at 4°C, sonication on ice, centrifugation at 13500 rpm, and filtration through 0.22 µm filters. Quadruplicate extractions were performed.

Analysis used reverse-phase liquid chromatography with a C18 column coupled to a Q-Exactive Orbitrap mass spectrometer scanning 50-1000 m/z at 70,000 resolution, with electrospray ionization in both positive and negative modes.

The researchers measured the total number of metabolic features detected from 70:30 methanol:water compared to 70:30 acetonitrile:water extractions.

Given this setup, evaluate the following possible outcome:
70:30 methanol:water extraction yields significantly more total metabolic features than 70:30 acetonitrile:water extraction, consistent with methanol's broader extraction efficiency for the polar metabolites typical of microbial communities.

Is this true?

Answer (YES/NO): NO